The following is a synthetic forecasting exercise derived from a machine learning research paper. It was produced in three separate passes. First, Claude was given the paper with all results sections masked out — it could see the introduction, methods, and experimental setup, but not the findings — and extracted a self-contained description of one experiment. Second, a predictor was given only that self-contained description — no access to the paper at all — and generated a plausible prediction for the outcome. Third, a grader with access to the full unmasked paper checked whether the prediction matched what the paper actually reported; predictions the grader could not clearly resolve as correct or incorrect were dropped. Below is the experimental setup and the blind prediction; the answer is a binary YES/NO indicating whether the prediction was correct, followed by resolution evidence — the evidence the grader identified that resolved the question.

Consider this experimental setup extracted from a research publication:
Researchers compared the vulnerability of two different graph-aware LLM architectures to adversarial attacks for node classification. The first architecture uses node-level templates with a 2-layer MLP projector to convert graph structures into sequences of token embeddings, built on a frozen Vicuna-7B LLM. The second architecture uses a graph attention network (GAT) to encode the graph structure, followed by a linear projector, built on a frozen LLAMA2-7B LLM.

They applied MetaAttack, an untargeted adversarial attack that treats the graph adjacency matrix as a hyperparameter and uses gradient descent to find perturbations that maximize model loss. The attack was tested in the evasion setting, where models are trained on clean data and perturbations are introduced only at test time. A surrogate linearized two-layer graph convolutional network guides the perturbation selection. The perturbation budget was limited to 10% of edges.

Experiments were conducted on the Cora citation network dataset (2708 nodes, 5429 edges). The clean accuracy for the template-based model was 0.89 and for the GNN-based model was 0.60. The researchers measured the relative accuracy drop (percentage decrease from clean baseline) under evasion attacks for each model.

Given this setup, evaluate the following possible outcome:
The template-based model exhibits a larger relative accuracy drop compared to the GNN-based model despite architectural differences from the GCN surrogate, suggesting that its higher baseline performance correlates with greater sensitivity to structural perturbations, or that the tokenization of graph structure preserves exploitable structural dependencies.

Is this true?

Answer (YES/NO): YES